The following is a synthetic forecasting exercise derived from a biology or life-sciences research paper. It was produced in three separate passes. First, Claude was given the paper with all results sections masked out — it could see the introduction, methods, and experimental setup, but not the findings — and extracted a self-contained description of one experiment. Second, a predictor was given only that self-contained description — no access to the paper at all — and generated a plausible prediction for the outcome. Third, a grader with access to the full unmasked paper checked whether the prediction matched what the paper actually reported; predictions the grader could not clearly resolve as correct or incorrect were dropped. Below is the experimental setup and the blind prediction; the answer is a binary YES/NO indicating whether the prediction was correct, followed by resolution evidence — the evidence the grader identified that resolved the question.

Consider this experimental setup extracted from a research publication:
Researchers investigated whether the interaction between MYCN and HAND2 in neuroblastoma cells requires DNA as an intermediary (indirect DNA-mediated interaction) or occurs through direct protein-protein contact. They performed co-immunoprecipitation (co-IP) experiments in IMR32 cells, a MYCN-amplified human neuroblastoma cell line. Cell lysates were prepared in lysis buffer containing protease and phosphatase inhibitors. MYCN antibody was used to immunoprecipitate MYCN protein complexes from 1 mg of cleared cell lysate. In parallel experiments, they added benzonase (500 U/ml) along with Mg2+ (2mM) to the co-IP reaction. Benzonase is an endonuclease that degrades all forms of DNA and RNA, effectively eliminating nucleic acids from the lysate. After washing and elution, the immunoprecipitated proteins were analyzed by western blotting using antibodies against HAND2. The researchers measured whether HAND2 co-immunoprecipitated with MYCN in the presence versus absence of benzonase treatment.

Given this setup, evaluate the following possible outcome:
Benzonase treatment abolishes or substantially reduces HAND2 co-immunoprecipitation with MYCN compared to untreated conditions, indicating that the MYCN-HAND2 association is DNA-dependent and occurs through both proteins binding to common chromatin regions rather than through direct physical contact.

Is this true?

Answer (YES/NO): YES